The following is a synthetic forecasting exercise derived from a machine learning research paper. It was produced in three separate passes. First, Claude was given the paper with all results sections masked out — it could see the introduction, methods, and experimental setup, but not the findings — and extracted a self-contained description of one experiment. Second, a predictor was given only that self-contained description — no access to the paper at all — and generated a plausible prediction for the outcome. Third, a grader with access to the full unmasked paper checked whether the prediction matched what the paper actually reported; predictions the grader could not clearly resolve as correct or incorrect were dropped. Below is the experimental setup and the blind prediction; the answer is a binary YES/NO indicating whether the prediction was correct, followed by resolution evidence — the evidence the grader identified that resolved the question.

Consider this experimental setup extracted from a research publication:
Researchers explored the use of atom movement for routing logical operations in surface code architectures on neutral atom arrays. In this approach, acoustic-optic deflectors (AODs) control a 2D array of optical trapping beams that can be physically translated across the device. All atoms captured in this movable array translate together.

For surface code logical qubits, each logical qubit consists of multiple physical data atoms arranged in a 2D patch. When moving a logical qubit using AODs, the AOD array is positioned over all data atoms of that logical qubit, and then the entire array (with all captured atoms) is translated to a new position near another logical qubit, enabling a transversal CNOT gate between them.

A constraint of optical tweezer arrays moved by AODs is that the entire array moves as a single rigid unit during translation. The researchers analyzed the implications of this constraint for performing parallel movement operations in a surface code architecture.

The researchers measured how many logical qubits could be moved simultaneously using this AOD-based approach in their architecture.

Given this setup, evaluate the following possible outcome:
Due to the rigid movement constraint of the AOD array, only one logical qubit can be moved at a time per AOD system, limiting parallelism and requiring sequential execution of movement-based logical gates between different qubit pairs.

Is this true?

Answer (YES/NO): YES